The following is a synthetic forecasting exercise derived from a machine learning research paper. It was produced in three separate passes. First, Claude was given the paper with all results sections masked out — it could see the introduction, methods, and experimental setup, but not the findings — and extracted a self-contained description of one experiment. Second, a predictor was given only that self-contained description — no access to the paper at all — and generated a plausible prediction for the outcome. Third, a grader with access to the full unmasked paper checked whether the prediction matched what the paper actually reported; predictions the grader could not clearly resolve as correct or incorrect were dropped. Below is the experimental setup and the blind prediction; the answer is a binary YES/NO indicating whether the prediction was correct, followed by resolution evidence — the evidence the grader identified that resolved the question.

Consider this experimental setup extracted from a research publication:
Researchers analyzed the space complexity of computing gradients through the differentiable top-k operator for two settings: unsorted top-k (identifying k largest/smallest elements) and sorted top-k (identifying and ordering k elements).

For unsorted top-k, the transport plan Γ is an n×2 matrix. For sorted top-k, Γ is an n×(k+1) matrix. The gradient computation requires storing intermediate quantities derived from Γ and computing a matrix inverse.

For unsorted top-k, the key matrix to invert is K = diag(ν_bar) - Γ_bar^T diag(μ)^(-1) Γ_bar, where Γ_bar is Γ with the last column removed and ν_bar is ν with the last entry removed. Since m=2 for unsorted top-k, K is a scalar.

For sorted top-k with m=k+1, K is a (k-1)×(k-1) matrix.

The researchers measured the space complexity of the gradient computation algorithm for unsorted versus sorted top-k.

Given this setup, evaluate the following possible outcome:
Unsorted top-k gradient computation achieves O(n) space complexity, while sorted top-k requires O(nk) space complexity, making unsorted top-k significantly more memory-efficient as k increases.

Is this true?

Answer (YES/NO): YES